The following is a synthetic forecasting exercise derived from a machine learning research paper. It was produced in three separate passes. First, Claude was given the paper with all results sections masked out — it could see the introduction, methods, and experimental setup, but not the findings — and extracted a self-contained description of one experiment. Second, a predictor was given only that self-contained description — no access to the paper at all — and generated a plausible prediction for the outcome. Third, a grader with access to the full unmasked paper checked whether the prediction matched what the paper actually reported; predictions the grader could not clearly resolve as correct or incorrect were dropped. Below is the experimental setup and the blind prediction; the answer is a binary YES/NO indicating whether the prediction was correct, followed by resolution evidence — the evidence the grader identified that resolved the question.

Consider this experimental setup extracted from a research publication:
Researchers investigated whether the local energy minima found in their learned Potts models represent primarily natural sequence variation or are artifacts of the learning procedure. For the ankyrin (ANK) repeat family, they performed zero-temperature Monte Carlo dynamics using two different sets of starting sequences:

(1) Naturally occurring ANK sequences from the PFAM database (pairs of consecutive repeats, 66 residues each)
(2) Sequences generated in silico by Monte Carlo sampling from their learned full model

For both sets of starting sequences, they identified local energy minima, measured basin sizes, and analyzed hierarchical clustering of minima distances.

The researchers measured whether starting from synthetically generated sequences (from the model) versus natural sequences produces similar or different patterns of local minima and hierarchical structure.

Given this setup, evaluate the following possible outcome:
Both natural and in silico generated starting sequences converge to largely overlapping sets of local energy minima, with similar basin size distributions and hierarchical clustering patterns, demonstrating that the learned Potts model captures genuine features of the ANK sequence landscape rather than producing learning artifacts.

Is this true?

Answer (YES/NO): YES